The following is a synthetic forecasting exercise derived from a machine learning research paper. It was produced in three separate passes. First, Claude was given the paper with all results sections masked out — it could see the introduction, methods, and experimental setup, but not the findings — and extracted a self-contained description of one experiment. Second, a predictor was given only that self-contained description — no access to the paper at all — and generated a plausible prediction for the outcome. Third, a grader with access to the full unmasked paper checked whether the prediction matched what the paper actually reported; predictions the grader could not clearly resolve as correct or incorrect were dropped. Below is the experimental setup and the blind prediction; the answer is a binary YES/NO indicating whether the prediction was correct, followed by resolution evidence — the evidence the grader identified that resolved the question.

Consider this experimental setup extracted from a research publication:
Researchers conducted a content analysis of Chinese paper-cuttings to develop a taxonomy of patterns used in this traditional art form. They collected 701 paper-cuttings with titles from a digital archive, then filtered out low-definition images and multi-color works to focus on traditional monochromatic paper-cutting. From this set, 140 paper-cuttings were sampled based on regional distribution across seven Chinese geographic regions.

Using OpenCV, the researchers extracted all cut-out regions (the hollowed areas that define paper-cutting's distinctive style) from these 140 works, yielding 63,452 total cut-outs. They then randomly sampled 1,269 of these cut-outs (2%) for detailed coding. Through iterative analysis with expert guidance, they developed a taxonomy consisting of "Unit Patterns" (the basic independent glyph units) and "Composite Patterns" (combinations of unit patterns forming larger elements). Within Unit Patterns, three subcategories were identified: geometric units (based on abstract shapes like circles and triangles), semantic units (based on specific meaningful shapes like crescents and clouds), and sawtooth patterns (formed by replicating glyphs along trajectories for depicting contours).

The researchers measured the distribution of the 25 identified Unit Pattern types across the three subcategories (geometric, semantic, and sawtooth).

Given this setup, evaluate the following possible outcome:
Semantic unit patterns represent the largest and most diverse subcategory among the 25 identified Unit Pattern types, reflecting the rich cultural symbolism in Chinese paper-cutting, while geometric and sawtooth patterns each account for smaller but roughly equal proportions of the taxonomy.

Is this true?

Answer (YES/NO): NO